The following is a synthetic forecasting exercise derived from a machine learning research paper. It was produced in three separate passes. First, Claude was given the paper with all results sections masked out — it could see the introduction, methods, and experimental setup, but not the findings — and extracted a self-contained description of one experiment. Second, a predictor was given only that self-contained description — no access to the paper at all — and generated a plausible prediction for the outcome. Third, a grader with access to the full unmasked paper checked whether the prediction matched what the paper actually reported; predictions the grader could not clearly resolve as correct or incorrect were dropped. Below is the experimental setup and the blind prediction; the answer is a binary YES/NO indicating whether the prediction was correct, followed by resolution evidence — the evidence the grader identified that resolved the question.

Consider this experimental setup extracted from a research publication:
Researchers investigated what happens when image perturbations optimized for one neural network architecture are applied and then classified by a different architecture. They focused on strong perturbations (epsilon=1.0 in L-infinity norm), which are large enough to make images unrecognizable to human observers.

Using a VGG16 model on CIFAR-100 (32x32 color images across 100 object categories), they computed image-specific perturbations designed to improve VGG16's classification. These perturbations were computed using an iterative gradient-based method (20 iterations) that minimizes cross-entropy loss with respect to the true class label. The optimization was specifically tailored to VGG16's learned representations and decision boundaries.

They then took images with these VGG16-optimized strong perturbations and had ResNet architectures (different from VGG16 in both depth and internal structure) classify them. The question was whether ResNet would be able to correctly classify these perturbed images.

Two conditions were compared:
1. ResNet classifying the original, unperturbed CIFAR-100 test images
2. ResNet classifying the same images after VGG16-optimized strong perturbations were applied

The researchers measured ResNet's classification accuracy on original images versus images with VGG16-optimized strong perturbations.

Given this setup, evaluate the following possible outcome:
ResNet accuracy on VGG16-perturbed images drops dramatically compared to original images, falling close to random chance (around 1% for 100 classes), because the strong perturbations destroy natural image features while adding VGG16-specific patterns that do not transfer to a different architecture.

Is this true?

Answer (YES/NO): YES